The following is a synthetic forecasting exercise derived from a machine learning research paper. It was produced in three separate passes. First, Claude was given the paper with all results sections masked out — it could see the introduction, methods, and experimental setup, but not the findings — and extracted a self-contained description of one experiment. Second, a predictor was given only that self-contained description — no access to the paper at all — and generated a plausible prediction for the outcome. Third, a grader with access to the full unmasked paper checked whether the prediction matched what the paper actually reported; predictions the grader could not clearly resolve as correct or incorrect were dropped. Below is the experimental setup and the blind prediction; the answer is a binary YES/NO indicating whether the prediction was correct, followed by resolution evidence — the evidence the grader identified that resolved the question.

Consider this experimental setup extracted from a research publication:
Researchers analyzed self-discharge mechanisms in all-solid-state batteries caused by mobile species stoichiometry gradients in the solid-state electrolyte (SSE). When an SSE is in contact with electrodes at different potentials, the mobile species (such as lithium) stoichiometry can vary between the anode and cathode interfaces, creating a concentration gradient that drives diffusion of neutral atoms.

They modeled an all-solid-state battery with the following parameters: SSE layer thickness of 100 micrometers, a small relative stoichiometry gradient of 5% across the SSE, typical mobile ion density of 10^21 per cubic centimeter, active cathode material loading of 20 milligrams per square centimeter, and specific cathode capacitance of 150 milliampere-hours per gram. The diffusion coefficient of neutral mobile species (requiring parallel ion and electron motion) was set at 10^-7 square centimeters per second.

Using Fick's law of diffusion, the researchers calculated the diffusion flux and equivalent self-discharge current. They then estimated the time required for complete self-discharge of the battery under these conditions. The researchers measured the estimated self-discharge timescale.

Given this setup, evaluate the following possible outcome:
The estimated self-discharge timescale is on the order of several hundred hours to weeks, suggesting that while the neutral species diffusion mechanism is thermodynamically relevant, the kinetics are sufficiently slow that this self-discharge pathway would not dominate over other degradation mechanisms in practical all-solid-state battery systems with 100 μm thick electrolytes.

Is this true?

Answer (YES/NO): NO